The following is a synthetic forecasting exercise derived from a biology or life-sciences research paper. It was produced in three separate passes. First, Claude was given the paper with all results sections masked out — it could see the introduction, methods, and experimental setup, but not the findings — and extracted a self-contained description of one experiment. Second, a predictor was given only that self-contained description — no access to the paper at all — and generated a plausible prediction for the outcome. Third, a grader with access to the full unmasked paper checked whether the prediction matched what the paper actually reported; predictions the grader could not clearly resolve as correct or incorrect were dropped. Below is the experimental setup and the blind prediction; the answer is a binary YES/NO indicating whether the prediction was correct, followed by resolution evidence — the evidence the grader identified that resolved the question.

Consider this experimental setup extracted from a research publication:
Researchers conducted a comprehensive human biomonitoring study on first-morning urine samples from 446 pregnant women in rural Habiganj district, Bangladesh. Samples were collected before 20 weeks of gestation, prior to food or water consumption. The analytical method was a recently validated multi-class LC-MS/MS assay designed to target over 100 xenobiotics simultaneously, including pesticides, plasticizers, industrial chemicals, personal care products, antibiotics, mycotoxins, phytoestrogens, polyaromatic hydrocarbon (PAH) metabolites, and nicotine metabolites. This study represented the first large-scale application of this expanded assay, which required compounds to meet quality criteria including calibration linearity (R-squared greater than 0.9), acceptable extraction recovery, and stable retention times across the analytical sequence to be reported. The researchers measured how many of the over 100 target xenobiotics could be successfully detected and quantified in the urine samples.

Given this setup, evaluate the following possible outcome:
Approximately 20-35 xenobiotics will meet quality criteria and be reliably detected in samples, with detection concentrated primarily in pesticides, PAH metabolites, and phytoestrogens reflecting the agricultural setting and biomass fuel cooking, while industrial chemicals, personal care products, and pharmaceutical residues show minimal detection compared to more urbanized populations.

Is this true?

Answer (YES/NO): NO